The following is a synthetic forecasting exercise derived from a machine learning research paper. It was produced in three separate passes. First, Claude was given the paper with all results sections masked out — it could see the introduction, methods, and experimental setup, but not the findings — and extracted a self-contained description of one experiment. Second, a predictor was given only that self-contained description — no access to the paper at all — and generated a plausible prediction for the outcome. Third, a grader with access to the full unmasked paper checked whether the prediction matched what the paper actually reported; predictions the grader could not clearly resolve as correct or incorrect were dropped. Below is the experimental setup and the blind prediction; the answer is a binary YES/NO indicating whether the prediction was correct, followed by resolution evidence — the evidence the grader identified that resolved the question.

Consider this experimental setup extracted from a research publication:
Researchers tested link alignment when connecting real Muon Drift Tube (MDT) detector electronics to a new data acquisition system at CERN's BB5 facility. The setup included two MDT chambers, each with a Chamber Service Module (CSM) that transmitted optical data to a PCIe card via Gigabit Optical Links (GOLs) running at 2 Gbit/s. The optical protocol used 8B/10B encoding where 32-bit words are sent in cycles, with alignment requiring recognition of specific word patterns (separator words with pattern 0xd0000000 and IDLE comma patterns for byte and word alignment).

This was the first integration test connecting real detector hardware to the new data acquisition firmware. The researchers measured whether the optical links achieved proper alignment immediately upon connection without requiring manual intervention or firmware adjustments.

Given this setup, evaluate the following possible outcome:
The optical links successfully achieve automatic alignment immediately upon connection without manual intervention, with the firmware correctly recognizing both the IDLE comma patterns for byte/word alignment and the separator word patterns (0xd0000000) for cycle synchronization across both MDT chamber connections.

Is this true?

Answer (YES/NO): YES